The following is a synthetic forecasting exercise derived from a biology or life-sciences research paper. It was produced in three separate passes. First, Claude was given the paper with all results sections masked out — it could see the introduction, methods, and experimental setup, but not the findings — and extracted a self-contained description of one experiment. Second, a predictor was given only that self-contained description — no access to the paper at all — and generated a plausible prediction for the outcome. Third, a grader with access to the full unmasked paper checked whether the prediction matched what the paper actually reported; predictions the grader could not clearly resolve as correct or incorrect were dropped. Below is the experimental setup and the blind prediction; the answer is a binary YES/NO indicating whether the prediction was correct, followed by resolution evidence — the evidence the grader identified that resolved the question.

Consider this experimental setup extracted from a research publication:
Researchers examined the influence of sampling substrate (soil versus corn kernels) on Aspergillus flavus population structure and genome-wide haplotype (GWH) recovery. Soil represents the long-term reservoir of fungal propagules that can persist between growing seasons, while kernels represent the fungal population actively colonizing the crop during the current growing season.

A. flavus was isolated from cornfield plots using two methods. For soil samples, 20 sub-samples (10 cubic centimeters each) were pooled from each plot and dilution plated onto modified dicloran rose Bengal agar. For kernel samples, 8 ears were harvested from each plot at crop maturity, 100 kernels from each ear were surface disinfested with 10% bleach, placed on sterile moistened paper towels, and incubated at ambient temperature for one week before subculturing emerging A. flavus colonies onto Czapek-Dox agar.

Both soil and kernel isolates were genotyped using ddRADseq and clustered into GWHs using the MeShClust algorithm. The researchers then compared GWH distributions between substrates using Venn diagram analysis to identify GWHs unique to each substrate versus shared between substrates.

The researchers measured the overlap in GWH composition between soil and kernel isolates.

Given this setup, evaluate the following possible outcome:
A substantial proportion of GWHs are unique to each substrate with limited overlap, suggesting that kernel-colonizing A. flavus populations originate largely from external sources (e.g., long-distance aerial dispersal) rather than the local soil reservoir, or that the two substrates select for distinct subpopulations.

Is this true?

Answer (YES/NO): YES